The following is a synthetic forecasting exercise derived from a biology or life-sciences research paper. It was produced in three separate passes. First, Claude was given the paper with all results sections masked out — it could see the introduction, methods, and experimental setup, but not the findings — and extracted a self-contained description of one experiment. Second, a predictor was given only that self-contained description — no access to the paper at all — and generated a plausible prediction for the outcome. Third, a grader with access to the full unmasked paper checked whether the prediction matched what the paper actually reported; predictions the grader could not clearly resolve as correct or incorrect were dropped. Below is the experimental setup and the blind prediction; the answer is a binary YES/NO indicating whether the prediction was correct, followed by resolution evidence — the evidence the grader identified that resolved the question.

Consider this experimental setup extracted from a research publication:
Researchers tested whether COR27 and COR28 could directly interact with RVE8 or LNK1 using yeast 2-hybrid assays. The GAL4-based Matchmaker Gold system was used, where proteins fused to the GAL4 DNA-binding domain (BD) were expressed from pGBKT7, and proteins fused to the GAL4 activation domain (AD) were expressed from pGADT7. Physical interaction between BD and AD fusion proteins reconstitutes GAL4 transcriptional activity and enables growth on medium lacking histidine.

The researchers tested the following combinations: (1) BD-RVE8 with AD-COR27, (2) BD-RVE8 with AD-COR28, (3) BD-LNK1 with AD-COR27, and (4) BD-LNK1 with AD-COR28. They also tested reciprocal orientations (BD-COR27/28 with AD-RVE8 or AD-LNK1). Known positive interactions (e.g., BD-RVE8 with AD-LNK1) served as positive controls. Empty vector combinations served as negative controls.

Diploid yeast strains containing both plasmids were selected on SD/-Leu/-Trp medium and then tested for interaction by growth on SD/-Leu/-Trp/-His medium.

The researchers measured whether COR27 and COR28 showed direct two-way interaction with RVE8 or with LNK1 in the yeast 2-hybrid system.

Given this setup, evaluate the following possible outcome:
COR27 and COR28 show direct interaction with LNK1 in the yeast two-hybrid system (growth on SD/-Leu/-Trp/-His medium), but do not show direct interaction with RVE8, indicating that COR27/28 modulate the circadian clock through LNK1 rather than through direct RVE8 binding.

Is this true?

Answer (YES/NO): NO